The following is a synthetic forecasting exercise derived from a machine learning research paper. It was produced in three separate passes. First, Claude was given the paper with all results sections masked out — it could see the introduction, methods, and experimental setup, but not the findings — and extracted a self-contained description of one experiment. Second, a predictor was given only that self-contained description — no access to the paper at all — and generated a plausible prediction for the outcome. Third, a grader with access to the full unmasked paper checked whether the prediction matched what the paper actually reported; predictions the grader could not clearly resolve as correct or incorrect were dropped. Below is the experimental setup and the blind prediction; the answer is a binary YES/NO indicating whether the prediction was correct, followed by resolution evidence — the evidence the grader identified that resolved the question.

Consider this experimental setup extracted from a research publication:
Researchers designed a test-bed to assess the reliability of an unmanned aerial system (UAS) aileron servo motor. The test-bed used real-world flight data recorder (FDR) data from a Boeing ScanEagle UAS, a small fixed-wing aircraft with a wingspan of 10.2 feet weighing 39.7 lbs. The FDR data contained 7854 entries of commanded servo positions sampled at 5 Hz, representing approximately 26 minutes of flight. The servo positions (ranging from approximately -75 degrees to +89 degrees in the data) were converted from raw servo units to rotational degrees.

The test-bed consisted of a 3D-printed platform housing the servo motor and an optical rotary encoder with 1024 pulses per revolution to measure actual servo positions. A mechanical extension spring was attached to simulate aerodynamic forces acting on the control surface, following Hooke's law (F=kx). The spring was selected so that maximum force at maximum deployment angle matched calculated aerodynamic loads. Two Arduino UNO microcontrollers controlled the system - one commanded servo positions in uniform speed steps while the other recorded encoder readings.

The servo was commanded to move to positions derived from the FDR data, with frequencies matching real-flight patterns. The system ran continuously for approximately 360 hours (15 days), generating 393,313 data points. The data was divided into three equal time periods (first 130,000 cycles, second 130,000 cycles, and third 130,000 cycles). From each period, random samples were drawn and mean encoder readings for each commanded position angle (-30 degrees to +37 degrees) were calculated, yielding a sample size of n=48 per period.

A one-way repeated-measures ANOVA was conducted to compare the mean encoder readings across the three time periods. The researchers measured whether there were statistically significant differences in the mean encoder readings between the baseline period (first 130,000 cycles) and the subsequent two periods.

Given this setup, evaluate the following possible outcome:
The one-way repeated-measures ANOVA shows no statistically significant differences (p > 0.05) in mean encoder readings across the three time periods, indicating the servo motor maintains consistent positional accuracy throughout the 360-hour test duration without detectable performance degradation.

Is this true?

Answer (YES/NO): NO